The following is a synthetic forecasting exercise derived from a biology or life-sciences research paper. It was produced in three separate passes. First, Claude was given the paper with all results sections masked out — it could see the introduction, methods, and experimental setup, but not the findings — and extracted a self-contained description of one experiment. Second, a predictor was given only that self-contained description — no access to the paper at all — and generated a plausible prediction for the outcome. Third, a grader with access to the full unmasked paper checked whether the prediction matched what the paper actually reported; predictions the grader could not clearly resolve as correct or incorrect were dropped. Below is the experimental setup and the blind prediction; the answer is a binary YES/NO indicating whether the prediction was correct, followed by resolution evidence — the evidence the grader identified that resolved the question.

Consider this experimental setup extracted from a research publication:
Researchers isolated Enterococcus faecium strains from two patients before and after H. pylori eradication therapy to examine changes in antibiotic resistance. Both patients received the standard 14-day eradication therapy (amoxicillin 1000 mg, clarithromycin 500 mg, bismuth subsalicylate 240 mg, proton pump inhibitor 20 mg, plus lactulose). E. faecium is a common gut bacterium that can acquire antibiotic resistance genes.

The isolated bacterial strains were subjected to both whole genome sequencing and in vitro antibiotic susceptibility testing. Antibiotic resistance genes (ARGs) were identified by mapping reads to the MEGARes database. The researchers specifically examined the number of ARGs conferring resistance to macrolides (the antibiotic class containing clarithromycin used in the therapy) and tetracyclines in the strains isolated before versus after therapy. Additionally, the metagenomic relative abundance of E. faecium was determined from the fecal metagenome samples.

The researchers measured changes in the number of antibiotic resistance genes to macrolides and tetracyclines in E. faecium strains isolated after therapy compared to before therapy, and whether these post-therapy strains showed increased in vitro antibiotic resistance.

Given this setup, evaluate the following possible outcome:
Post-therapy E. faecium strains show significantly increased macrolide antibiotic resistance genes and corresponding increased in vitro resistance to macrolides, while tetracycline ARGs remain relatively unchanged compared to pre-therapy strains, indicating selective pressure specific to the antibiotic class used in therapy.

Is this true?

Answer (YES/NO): NO